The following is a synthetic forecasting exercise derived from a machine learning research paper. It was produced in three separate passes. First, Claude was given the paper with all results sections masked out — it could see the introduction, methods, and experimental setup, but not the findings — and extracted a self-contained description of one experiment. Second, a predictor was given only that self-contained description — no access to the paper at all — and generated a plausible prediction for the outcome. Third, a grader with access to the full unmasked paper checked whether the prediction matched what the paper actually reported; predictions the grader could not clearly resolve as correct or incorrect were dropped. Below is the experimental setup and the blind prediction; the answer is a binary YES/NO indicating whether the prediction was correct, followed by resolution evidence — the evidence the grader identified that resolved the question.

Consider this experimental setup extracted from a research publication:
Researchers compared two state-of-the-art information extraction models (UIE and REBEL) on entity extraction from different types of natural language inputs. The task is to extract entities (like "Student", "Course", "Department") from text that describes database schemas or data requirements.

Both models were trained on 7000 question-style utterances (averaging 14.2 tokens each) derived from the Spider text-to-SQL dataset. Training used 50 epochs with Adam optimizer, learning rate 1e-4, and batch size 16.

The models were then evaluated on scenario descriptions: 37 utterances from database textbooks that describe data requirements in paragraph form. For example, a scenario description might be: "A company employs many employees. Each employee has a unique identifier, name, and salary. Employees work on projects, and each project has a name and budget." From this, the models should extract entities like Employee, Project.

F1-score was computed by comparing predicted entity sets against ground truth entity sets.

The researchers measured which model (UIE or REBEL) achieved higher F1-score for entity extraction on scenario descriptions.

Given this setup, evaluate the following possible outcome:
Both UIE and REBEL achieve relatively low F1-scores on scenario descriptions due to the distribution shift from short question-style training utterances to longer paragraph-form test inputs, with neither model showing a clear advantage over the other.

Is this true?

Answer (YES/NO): NO